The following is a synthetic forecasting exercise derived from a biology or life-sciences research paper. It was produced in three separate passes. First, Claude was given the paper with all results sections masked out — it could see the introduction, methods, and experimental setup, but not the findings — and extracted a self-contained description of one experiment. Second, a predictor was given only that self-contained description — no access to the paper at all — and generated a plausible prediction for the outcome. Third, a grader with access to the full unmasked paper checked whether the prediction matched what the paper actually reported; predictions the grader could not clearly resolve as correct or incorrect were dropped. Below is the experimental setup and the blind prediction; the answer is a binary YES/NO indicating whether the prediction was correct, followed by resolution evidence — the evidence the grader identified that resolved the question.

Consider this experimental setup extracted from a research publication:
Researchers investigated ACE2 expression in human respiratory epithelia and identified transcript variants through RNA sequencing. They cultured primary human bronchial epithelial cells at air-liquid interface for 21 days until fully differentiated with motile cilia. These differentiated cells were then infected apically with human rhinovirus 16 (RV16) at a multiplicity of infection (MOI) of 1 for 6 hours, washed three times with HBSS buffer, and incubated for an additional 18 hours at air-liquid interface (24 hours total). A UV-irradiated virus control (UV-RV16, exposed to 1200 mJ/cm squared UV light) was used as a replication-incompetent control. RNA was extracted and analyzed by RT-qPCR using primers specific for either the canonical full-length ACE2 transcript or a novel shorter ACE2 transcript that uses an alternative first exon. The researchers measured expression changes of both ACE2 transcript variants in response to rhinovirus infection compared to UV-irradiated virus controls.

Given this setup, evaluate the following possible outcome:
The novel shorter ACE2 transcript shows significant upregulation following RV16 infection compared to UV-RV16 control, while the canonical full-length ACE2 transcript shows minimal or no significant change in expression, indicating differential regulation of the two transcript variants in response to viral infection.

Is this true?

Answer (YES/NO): YES